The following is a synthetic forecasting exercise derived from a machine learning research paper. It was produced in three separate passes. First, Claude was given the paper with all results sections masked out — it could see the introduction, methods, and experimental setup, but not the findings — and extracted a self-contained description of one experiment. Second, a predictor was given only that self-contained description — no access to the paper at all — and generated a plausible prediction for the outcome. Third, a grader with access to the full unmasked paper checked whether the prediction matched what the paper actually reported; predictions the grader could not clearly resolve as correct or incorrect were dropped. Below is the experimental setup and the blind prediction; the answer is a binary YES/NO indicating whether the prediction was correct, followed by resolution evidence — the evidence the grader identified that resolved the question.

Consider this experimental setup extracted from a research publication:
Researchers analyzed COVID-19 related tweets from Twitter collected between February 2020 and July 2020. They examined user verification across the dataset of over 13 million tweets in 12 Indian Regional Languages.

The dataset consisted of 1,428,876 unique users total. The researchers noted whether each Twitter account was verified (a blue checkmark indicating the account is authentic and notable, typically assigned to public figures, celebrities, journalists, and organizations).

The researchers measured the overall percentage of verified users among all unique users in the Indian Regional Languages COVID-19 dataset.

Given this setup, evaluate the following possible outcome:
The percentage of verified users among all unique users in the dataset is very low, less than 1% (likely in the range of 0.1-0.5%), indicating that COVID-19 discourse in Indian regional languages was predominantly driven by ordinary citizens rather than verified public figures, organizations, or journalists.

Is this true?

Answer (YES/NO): YES